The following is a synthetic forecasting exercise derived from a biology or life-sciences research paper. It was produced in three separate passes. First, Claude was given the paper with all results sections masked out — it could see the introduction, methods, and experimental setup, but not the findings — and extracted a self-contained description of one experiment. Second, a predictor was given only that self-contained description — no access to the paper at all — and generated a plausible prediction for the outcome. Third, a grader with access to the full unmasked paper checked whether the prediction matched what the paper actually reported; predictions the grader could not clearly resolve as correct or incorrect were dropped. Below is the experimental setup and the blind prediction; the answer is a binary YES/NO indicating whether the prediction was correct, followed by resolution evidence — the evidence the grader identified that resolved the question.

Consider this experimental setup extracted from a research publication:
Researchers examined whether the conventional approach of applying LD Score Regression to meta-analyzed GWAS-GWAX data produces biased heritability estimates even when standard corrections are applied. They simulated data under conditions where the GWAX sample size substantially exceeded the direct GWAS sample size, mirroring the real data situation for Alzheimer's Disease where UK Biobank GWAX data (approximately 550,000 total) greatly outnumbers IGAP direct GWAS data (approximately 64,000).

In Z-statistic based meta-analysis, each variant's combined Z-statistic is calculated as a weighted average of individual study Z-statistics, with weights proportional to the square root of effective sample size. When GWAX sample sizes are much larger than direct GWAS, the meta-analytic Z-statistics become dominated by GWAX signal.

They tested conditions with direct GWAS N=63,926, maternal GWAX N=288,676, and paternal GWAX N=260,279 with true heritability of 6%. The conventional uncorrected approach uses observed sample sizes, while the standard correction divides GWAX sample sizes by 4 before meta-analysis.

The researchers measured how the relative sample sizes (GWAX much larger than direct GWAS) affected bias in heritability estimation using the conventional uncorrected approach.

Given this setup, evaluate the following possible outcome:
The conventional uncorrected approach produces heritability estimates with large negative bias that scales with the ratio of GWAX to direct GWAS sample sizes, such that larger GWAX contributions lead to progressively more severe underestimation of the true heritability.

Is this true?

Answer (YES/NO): YES